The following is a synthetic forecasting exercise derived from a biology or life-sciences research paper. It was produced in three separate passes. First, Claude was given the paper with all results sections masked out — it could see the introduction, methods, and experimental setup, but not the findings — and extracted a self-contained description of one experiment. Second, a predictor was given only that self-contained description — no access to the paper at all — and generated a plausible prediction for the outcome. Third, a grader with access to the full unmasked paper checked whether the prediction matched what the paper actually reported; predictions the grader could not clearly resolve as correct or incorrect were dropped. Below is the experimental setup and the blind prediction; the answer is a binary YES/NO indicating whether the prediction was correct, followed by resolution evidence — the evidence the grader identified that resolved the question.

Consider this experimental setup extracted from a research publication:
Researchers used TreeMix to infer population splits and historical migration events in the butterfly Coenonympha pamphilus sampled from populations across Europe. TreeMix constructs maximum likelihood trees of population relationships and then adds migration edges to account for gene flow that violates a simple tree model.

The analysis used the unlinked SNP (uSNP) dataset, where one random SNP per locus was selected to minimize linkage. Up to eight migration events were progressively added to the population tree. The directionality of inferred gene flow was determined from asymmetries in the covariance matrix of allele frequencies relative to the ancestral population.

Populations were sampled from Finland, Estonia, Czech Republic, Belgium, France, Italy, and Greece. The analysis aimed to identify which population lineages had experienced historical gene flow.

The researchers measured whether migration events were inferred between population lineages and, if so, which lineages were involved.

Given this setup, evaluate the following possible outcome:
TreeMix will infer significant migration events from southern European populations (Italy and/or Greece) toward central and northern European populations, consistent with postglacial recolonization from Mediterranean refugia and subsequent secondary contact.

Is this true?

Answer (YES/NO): NO